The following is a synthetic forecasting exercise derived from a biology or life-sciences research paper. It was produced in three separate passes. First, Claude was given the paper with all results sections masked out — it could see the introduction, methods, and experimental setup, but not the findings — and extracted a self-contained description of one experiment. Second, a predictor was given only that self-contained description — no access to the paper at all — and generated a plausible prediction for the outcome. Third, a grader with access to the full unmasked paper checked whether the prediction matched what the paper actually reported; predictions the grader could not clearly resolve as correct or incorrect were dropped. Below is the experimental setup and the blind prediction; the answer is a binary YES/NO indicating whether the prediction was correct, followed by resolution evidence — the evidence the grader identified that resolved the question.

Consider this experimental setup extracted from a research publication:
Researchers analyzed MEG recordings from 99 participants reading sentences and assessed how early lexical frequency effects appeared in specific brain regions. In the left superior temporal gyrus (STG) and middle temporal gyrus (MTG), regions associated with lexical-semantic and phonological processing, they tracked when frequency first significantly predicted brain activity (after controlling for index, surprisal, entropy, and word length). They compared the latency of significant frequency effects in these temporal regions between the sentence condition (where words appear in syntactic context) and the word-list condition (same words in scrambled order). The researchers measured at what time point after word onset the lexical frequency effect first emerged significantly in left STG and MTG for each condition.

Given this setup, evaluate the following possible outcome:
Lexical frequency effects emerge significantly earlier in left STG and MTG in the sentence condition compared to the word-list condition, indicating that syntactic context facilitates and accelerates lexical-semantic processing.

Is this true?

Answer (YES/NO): YES